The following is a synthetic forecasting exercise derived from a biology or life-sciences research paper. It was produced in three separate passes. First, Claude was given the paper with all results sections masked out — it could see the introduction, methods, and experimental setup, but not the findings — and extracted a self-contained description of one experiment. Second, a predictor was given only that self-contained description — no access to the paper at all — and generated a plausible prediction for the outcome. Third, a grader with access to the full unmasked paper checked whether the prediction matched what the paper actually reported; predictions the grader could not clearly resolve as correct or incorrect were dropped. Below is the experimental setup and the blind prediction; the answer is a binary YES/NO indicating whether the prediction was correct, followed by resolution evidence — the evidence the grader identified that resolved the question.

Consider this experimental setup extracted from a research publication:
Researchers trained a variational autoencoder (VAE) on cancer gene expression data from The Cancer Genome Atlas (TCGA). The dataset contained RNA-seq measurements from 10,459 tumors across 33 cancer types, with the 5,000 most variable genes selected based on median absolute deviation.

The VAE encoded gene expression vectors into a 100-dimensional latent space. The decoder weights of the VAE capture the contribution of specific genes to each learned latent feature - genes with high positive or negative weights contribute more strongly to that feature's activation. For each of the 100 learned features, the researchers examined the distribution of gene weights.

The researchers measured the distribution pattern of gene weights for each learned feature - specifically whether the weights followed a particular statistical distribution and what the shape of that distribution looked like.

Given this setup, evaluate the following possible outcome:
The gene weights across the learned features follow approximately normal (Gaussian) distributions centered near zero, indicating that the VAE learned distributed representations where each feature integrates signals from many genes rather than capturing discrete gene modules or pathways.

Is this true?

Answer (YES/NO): NO